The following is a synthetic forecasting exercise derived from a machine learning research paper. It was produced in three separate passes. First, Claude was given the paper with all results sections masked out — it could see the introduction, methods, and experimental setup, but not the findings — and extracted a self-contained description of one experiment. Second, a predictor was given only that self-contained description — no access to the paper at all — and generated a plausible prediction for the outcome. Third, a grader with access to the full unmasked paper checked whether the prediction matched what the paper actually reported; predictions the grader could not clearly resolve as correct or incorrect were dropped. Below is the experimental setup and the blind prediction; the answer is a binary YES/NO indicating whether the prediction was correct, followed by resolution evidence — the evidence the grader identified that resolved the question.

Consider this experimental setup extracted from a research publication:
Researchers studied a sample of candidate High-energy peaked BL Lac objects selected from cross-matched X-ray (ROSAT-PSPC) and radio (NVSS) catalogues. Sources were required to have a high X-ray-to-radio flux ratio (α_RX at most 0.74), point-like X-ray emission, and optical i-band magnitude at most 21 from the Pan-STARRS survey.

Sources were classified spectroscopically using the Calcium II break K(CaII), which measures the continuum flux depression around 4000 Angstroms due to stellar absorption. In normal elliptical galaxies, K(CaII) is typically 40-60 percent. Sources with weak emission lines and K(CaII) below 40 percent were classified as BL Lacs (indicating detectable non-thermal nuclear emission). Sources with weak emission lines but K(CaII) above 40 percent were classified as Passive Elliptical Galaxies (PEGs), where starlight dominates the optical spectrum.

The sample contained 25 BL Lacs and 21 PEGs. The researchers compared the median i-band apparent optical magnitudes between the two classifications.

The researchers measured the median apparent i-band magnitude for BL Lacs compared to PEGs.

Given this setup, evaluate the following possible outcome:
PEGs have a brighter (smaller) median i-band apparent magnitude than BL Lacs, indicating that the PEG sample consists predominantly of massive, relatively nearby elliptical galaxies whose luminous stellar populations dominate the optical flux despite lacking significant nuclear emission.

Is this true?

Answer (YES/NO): YES